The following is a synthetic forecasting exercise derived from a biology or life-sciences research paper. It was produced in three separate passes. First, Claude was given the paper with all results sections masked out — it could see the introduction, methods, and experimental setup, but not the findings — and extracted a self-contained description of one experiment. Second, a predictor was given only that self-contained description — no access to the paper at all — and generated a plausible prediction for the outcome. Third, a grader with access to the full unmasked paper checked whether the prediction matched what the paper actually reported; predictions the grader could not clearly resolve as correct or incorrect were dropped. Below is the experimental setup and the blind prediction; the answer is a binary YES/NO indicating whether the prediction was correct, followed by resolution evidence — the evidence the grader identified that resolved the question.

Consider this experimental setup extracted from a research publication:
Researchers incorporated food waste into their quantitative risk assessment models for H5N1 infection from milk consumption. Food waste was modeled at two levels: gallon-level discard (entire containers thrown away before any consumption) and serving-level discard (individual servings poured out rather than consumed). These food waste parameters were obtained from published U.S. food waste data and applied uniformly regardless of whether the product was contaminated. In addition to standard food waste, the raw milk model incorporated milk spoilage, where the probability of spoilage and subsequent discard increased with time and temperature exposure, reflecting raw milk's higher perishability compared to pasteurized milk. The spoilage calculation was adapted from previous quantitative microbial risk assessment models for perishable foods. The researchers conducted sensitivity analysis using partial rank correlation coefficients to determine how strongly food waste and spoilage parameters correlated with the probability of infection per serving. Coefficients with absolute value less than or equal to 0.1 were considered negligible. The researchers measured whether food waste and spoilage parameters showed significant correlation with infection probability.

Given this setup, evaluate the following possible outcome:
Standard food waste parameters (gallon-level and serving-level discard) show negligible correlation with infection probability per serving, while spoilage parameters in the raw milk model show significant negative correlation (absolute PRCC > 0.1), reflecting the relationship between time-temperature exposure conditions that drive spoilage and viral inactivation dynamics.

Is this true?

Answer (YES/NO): NO